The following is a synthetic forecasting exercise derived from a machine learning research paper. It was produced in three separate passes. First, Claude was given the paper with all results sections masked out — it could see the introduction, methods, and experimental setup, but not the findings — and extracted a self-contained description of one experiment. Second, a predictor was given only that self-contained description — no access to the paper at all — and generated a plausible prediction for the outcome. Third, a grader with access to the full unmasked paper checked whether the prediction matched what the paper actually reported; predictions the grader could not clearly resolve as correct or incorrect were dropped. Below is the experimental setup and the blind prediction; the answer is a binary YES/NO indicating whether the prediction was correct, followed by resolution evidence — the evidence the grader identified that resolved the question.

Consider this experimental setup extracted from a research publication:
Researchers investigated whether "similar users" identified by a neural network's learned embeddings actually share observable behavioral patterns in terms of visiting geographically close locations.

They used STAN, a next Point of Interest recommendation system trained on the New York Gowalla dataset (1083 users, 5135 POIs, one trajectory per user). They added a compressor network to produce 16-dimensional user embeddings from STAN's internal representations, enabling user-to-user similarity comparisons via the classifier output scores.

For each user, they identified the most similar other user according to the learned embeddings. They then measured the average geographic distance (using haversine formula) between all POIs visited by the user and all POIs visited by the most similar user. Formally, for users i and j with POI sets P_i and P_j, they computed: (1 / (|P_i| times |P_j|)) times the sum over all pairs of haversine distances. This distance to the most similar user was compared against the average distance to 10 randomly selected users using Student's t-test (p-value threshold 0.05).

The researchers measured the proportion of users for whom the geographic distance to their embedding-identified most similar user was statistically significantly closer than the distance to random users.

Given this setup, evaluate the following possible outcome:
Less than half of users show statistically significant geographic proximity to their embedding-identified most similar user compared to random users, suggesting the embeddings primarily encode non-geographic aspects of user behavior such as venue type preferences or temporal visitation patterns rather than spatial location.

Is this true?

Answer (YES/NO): YES